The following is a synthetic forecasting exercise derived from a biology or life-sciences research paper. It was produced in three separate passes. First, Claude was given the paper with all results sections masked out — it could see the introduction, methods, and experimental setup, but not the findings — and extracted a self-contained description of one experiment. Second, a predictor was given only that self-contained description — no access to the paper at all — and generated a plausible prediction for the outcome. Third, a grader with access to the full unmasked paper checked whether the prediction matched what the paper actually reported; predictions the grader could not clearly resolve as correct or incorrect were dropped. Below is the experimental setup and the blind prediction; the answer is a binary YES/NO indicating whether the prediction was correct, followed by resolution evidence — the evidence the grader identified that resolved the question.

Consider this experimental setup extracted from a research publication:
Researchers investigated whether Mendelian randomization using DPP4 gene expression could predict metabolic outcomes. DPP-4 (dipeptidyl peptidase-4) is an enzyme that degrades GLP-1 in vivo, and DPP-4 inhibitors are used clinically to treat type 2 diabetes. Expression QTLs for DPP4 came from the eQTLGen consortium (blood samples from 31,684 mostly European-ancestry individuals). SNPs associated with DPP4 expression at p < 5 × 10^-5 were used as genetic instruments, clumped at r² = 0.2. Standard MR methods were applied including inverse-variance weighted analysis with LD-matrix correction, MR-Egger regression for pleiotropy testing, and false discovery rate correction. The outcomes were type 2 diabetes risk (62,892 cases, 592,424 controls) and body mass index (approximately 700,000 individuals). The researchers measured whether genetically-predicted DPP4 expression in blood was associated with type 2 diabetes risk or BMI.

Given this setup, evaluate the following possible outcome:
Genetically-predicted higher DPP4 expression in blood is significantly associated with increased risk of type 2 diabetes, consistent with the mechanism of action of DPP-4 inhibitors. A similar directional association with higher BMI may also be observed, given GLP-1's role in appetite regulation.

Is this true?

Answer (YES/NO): NO